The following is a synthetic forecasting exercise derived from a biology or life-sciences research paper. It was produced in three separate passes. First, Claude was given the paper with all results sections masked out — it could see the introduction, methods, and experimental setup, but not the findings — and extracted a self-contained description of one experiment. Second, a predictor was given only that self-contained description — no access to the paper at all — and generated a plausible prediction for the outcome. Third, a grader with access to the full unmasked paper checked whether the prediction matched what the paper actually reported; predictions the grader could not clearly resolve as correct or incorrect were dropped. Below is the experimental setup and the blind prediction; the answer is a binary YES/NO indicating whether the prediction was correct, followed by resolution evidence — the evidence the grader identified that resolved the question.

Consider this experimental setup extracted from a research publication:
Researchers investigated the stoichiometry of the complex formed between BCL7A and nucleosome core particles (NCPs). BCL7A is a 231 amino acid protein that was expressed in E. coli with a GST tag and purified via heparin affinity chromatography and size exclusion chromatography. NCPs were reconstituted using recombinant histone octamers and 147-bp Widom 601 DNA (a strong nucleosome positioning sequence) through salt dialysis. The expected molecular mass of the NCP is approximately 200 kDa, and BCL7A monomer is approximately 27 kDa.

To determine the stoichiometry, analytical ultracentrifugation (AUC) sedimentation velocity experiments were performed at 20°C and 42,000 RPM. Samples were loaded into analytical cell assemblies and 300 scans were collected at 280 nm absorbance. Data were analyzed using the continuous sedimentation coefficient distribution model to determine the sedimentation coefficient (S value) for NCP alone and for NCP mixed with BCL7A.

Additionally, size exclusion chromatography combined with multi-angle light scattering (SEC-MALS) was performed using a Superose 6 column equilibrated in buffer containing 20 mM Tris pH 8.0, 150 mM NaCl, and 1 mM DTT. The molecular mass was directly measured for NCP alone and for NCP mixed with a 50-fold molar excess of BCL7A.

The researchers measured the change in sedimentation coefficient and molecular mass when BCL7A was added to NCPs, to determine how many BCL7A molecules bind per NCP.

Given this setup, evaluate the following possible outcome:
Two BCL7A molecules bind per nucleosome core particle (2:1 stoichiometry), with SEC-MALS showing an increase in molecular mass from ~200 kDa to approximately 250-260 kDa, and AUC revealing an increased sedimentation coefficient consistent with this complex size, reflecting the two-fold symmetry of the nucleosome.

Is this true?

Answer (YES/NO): NO